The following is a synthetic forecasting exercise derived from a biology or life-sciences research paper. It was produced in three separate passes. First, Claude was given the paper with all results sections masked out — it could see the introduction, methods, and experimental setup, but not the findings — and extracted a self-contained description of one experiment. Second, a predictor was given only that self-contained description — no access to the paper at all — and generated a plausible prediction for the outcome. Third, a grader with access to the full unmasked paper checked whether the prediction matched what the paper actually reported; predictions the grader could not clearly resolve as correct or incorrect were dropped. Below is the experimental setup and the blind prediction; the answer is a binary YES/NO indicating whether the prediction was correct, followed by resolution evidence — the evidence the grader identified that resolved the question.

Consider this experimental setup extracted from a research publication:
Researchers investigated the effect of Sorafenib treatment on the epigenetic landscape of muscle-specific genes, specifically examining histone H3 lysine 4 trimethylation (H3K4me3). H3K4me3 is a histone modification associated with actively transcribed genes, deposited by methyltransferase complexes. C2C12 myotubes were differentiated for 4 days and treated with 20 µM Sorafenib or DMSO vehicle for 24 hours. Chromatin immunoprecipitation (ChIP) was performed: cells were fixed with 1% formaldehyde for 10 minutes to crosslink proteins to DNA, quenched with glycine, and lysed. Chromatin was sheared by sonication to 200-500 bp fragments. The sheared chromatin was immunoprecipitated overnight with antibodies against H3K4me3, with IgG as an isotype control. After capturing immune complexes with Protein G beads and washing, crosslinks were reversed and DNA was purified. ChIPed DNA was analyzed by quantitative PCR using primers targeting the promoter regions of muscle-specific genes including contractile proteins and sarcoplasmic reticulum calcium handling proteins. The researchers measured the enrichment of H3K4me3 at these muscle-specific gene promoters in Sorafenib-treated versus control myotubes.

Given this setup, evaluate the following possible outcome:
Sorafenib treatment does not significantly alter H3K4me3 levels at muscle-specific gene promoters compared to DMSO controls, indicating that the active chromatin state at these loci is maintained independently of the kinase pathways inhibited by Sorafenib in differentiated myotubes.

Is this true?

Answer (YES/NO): NO